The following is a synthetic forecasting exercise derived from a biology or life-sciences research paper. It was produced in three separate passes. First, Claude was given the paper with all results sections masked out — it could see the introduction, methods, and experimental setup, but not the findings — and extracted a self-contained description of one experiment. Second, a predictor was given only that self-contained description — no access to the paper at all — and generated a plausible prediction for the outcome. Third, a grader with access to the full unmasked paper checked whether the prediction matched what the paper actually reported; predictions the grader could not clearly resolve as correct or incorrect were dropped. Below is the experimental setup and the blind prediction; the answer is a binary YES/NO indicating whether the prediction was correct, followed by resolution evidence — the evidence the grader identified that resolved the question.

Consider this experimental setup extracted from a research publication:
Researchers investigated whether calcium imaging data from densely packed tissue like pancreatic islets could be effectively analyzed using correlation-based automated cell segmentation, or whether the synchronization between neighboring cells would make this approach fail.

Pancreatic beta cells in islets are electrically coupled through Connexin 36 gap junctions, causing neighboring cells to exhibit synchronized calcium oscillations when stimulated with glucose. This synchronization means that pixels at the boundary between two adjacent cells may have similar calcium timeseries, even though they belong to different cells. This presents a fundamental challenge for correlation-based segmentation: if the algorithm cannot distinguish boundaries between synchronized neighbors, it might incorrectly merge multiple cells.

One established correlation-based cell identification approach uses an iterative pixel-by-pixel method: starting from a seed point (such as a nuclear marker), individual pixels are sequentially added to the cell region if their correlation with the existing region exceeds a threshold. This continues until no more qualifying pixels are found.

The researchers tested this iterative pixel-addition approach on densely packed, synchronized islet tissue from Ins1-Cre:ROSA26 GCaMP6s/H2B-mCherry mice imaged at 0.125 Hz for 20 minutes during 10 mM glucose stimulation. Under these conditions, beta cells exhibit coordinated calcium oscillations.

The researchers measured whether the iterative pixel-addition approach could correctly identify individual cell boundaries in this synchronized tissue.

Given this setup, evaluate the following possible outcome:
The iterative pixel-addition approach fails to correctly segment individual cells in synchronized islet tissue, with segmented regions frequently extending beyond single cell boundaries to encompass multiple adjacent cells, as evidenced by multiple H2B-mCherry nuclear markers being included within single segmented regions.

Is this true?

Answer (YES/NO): YES